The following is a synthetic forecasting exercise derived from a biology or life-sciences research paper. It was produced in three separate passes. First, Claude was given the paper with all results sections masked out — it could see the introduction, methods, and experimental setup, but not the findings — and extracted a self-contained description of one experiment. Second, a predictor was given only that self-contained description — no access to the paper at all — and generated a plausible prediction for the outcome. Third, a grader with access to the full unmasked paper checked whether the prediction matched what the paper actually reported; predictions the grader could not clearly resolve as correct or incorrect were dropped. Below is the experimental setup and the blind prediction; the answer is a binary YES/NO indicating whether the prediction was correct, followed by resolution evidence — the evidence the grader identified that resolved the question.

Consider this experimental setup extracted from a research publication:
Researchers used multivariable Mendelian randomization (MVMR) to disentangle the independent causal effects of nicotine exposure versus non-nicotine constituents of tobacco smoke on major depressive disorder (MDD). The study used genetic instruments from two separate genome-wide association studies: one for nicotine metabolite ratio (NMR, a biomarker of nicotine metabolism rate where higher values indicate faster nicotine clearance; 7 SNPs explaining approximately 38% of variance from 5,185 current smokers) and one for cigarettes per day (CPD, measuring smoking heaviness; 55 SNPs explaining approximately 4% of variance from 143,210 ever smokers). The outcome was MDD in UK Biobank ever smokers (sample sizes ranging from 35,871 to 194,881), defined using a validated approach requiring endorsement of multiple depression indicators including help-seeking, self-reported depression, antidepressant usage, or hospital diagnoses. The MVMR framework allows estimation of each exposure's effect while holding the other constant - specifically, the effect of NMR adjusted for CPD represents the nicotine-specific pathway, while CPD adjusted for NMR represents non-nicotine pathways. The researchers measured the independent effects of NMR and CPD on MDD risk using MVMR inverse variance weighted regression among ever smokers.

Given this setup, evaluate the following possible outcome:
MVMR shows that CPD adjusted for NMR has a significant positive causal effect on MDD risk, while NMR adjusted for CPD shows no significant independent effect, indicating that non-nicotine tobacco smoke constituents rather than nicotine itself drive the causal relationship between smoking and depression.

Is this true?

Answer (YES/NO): NO